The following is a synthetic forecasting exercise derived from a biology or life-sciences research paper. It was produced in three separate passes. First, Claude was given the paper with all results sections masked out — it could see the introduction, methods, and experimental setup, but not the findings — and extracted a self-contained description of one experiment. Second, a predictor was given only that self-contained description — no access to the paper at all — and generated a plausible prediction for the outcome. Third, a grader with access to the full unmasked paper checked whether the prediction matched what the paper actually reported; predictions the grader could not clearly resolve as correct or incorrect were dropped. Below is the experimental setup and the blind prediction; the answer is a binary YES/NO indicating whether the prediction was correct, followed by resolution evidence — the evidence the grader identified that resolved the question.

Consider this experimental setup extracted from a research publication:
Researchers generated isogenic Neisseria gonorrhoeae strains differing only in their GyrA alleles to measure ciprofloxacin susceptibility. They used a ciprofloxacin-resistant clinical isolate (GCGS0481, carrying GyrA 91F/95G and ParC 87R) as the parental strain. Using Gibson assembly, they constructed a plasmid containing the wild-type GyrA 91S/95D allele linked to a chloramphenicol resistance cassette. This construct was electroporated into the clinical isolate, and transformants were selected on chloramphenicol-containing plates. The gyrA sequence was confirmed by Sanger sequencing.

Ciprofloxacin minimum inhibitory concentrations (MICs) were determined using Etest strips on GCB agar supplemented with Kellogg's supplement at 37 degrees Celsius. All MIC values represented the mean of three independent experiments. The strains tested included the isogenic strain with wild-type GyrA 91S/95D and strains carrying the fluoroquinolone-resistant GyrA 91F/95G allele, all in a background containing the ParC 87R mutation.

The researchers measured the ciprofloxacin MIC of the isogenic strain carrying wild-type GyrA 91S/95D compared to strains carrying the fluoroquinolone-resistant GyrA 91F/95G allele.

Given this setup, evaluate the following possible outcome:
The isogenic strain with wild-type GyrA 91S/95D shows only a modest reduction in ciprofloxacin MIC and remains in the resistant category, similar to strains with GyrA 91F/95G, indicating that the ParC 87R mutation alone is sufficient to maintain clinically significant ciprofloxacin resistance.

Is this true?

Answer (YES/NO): NO